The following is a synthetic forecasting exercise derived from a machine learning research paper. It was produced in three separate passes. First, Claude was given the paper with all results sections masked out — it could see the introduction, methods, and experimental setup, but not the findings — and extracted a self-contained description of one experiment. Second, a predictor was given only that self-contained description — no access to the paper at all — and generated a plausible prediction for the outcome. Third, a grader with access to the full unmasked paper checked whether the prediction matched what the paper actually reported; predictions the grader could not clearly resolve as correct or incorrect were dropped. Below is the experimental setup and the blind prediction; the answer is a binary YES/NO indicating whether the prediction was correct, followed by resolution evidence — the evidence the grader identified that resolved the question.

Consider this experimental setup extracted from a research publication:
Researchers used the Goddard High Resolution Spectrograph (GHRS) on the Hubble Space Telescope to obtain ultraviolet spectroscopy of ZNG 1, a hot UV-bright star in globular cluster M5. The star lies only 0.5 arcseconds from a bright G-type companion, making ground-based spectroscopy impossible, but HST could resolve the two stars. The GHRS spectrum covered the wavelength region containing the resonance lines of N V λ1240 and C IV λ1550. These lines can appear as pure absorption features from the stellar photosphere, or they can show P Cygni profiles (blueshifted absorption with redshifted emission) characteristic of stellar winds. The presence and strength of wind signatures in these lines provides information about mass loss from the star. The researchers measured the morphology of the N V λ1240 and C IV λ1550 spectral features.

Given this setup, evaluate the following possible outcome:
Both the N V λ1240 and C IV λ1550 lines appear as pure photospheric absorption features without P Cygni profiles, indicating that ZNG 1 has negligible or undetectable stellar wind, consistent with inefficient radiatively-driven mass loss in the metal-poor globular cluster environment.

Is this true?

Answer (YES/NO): NO